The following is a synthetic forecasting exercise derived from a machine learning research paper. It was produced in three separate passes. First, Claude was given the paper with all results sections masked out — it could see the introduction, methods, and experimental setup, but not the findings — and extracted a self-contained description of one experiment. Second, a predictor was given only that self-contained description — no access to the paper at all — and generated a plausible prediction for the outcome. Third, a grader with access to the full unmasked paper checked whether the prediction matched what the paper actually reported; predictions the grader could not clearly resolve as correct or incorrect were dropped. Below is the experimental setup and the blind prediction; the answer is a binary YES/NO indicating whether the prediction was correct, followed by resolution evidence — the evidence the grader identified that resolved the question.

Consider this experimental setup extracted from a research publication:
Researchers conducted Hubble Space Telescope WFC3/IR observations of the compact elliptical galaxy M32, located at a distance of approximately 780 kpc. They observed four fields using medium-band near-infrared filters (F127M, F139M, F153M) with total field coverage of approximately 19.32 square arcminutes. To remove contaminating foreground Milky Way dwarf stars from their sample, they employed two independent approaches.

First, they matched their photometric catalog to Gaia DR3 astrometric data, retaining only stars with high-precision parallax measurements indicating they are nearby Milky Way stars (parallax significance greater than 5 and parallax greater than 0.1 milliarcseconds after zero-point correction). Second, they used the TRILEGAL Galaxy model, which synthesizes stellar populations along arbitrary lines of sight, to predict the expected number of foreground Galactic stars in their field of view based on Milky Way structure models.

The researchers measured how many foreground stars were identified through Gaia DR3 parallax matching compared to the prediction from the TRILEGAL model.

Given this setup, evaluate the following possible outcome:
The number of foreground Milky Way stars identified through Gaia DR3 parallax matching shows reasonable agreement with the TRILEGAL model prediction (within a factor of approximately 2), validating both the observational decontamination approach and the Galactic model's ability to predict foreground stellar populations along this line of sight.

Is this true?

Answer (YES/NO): NO